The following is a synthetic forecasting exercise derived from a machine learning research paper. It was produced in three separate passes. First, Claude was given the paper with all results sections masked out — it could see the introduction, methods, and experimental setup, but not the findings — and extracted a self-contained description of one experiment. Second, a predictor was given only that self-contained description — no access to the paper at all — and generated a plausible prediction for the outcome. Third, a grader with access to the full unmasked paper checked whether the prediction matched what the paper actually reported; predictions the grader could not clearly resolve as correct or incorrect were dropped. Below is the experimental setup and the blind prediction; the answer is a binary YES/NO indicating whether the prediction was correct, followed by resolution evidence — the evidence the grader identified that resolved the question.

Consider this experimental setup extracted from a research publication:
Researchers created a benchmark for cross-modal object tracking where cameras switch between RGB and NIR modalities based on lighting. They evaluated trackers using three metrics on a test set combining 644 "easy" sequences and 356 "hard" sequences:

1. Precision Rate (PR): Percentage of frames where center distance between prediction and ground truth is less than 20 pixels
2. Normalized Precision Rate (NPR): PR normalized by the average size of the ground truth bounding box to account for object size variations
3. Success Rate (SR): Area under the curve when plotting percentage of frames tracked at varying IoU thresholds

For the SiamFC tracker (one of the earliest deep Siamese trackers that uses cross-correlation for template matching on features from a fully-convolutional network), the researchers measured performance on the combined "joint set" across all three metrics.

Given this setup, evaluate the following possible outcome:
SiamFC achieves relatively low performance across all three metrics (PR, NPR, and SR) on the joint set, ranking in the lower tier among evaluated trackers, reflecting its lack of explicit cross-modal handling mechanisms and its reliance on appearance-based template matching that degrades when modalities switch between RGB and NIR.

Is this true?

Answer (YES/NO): YES